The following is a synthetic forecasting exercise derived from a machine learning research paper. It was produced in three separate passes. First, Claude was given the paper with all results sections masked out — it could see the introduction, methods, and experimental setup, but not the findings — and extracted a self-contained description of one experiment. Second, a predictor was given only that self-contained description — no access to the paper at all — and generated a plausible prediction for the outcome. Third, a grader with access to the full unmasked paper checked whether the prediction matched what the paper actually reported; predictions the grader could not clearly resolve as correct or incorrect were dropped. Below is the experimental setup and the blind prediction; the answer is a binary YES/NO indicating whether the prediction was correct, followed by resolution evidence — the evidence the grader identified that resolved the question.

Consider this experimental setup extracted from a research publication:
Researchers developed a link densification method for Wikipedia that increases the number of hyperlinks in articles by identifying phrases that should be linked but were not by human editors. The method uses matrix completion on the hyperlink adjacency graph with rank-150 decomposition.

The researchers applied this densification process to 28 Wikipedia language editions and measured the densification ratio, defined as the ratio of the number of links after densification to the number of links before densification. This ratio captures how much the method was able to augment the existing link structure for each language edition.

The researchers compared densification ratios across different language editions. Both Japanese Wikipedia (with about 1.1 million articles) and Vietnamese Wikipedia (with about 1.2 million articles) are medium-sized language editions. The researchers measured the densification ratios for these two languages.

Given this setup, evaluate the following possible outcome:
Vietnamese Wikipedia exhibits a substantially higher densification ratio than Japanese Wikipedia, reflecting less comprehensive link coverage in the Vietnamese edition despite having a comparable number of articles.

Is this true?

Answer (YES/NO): YES